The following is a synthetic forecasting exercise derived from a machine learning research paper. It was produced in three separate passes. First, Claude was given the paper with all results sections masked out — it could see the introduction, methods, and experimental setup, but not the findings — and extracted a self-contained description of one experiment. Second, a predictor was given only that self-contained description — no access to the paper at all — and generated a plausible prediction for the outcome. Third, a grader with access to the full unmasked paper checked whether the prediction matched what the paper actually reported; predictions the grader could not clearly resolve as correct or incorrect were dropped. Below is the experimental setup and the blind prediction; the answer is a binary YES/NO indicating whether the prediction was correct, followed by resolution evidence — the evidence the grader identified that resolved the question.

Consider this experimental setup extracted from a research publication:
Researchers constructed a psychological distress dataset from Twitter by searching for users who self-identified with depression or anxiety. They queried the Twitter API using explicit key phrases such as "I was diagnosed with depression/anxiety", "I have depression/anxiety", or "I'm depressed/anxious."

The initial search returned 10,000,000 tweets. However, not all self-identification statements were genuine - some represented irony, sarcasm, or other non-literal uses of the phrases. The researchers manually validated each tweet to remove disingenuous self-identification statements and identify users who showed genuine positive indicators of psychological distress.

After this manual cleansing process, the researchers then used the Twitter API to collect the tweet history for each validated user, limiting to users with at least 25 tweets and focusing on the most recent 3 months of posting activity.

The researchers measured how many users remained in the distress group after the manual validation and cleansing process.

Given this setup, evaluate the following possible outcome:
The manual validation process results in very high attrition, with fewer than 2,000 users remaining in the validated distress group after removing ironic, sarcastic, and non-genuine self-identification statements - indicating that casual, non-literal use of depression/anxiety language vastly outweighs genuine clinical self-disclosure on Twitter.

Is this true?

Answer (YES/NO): YES